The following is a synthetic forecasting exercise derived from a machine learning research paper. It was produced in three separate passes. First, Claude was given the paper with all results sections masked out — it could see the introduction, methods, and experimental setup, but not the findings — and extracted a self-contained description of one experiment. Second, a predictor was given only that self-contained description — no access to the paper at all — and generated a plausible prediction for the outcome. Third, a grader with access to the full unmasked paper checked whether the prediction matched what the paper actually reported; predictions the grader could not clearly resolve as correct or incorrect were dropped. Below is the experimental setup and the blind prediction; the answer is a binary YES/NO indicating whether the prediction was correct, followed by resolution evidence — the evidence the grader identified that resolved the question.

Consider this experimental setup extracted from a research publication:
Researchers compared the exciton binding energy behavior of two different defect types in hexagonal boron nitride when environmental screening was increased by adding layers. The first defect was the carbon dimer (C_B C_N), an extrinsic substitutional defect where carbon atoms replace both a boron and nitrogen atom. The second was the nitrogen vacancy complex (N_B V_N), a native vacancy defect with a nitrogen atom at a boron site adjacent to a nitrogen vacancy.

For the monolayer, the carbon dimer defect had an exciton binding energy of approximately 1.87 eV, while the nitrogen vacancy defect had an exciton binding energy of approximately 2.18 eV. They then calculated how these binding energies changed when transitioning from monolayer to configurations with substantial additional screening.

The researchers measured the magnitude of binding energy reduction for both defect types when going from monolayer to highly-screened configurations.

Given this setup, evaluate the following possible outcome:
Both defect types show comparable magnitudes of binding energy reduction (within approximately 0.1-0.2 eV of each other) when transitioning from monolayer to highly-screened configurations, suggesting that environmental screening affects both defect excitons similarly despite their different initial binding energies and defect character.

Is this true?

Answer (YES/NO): YES